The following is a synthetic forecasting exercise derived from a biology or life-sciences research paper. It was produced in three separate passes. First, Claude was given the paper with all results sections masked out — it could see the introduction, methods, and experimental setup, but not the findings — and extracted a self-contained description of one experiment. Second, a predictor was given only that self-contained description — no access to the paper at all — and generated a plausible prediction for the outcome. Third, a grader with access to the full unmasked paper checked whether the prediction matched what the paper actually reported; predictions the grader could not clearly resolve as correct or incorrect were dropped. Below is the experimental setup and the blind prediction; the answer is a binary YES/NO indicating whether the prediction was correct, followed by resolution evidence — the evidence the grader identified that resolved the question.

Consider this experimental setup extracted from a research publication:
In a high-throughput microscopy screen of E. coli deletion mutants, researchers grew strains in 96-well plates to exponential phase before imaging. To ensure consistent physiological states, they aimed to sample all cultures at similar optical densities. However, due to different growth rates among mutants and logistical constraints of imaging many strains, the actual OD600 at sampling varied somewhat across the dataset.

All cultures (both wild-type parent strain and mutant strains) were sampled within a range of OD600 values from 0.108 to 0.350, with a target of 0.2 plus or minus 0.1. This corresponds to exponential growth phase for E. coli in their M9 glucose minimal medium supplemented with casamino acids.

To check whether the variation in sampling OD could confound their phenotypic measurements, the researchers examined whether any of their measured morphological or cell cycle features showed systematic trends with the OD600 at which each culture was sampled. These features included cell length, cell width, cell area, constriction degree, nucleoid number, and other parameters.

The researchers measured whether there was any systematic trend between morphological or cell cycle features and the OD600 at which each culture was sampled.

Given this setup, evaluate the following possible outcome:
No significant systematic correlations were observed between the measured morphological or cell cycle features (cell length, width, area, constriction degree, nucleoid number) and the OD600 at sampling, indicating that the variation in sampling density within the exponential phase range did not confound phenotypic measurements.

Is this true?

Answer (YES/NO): YES